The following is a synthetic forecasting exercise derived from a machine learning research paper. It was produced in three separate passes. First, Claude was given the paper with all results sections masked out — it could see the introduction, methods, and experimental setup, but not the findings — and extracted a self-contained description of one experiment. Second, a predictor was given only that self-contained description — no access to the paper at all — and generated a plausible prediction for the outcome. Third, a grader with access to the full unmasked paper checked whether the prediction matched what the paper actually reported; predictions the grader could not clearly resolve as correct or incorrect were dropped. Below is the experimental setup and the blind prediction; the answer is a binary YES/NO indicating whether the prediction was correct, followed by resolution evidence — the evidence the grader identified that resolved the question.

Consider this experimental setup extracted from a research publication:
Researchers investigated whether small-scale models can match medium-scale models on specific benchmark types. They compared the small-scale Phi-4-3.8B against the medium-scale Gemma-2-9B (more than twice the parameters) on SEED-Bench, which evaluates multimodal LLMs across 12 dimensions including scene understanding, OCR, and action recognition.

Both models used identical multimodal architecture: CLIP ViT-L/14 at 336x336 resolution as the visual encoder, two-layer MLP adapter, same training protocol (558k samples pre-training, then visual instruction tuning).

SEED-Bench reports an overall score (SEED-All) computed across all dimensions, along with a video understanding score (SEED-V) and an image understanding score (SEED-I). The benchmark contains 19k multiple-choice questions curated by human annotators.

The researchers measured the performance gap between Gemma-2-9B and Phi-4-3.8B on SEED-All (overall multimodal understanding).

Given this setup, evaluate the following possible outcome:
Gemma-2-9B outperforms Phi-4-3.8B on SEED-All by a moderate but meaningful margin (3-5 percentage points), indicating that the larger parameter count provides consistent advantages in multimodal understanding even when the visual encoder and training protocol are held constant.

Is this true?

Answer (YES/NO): NO